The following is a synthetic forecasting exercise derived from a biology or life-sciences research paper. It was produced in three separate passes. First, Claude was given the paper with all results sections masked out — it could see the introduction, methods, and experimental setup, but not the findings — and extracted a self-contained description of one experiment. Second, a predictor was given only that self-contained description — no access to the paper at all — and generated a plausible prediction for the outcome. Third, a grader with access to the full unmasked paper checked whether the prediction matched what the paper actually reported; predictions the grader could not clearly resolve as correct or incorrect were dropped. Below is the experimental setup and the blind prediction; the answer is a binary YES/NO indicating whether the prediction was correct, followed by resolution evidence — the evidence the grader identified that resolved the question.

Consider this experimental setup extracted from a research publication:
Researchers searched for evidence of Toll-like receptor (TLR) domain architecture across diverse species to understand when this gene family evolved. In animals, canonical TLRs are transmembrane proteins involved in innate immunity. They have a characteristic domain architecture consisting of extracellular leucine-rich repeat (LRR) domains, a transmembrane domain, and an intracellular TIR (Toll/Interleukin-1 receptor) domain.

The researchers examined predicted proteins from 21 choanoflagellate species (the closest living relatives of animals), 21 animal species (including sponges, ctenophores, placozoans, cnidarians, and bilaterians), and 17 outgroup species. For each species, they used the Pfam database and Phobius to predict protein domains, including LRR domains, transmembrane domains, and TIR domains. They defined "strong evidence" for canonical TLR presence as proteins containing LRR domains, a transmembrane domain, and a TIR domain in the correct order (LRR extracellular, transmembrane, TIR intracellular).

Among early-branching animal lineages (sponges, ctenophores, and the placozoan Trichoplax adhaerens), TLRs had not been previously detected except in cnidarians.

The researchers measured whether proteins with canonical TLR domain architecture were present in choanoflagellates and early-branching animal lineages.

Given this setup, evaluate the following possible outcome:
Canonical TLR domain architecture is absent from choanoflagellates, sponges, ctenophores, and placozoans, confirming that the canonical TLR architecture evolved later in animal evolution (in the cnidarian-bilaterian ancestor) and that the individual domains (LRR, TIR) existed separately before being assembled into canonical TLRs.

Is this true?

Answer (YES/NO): NO